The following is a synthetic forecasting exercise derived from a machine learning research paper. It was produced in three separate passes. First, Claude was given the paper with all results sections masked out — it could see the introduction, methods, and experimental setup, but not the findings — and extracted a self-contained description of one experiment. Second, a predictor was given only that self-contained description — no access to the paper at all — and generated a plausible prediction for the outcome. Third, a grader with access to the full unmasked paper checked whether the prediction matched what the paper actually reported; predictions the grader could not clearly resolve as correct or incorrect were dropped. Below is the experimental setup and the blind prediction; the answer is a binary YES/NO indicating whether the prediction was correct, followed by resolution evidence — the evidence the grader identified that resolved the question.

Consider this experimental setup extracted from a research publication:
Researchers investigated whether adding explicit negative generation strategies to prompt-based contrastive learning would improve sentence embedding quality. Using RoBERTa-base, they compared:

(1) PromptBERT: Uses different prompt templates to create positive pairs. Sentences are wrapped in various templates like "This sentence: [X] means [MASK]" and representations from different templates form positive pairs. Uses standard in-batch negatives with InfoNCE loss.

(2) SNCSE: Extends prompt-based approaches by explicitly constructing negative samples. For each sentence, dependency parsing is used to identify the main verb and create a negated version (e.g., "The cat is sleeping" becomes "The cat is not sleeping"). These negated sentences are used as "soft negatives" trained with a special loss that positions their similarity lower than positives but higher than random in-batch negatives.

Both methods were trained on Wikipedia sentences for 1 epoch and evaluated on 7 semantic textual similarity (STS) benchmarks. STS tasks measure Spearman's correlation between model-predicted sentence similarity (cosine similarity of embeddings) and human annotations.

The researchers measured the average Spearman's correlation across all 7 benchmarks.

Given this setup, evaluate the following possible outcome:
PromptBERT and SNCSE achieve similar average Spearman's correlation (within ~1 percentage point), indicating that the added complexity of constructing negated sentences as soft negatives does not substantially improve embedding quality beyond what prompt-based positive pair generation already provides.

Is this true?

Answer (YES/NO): YES